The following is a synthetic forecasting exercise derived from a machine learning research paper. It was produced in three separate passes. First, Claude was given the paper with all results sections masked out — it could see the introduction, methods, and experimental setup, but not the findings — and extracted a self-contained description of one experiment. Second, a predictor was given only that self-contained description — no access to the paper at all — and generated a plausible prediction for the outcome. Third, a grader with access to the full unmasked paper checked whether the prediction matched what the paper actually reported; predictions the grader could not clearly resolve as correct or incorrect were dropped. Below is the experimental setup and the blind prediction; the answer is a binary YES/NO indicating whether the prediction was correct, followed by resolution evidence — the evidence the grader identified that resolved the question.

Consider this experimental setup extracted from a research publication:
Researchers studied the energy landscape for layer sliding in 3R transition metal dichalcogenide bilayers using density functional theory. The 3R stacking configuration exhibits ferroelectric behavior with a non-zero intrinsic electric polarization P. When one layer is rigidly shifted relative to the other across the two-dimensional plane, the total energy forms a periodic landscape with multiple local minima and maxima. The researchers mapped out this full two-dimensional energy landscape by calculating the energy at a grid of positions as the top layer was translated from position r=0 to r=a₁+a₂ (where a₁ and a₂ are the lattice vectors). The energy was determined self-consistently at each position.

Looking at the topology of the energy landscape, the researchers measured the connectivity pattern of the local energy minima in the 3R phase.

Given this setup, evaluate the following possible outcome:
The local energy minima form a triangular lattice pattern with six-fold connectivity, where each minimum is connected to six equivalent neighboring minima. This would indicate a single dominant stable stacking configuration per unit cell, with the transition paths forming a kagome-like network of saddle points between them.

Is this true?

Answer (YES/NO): NO